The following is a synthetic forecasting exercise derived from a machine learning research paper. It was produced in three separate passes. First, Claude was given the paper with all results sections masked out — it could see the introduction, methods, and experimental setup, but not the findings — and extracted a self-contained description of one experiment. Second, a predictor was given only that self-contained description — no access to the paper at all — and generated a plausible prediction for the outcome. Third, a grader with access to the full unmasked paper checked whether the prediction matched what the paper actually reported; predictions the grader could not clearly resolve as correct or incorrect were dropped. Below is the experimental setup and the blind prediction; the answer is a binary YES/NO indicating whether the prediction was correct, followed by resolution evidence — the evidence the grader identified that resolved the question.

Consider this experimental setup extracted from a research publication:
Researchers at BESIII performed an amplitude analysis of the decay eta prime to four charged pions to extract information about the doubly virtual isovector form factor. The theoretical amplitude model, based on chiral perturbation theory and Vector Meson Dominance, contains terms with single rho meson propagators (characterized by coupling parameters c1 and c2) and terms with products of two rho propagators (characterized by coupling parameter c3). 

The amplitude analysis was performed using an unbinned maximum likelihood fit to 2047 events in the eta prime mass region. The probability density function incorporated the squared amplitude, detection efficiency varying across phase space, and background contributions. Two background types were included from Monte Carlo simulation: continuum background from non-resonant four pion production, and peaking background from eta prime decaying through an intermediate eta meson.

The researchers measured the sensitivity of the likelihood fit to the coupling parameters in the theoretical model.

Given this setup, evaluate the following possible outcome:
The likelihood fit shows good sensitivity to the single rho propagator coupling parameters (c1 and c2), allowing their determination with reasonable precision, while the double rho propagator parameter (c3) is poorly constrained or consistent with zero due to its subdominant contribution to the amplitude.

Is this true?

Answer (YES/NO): NO